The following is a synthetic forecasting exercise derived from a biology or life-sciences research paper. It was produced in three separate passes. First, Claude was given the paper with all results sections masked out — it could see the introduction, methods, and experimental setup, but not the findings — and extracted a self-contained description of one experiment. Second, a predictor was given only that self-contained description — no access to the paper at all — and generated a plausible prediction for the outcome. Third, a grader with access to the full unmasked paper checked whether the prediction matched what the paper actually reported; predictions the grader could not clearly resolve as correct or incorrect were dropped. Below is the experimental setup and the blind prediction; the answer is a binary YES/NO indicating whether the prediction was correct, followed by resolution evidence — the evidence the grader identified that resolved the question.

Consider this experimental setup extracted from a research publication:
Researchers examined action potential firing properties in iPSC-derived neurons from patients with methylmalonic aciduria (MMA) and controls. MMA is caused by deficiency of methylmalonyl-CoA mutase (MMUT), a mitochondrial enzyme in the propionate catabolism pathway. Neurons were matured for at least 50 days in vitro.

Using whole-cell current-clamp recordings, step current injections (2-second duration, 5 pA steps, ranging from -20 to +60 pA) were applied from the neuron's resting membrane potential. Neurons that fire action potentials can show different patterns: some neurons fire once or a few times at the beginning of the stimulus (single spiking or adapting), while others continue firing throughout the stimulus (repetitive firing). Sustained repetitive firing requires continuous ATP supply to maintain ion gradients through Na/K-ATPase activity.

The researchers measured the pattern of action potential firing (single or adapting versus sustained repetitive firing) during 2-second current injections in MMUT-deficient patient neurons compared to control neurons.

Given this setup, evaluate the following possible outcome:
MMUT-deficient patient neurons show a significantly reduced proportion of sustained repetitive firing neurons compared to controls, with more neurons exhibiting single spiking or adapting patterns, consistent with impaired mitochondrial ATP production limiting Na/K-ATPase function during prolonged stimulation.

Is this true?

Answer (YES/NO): NO